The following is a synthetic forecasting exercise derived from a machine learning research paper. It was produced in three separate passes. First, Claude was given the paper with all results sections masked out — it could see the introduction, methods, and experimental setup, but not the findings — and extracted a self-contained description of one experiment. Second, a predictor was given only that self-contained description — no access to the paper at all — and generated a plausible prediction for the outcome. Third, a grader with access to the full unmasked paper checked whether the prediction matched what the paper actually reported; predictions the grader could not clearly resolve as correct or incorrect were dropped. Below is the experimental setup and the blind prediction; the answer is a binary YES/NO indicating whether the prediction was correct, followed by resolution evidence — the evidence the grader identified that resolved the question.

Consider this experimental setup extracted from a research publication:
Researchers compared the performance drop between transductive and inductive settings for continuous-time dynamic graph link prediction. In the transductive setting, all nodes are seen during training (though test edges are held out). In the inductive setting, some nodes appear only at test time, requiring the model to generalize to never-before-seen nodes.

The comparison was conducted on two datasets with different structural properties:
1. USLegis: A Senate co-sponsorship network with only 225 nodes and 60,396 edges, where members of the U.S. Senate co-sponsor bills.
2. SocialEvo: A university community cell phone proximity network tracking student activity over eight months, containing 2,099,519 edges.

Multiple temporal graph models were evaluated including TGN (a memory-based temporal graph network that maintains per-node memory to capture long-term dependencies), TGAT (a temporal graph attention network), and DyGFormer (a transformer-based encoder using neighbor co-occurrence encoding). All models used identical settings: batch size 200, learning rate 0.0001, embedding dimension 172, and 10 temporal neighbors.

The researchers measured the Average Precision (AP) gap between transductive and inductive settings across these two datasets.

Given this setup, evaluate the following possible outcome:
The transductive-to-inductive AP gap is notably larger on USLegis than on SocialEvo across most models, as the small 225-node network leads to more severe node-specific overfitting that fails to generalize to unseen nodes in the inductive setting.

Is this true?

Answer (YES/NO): YES